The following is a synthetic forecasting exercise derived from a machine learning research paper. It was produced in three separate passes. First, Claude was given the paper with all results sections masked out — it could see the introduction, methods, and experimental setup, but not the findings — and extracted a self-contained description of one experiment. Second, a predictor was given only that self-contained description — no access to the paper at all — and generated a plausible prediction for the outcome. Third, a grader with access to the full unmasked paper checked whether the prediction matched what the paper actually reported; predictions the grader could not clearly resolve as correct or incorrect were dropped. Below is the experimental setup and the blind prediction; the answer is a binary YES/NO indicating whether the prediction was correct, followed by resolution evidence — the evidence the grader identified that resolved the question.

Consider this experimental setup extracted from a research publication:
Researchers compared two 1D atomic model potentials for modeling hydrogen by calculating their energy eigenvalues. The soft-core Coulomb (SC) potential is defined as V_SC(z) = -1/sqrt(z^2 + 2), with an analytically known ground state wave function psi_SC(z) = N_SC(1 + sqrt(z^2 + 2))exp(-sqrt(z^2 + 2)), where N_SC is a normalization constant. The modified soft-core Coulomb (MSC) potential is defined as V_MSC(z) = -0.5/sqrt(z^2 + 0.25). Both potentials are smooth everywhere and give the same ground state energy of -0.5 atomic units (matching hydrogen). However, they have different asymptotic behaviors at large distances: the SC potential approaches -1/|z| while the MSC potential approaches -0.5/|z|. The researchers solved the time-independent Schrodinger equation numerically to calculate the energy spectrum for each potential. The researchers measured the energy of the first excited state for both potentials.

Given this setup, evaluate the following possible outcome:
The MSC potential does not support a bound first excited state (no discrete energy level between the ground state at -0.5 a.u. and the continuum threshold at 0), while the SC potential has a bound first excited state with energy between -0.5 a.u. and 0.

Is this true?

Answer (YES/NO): NO